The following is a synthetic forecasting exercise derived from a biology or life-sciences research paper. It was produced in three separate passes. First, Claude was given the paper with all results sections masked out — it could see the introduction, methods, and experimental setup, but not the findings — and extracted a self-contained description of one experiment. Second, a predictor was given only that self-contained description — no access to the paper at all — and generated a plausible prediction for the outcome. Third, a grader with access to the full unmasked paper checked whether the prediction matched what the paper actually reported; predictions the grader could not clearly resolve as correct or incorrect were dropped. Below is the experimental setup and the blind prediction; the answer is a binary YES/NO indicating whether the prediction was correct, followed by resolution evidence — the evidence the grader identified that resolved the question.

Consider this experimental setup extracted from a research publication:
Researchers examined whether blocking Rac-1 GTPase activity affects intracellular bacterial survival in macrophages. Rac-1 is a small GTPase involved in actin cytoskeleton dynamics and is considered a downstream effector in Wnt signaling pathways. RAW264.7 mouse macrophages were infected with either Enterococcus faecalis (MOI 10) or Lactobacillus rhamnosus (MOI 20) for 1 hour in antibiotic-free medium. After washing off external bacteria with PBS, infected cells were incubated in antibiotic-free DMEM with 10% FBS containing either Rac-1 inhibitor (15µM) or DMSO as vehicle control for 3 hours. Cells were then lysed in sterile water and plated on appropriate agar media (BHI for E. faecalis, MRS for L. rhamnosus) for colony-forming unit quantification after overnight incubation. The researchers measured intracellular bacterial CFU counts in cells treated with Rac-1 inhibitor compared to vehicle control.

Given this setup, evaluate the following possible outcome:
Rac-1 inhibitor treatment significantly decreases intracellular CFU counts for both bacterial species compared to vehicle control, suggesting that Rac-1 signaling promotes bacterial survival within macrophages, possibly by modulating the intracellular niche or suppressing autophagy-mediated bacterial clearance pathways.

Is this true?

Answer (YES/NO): YES